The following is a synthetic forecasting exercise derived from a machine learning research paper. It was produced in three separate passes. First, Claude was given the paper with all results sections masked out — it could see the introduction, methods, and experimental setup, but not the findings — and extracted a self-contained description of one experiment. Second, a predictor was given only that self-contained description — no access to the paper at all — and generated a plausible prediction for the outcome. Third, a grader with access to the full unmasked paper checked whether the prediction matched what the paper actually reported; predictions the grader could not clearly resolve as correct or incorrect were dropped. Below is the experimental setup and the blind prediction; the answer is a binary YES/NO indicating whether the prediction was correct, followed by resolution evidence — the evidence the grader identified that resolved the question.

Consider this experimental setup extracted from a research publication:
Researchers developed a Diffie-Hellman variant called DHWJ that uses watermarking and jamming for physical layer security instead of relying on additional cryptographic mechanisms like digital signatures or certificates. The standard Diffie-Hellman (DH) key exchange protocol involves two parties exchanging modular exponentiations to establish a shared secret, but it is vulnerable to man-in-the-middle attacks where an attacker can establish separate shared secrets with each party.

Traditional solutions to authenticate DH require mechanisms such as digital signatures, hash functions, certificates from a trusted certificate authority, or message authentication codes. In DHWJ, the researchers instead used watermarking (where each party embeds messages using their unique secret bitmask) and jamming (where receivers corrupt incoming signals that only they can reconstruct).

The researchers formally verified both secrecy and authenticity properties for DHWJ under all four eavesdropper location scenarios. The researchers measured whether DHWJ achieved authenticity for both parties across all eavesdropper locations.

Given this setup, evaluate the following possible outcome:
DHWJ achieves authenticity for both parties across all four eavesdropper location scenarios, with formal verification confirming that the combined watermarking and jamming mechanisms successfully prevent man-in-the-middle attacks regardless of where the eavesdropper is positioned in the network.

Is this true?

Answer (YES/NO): YES